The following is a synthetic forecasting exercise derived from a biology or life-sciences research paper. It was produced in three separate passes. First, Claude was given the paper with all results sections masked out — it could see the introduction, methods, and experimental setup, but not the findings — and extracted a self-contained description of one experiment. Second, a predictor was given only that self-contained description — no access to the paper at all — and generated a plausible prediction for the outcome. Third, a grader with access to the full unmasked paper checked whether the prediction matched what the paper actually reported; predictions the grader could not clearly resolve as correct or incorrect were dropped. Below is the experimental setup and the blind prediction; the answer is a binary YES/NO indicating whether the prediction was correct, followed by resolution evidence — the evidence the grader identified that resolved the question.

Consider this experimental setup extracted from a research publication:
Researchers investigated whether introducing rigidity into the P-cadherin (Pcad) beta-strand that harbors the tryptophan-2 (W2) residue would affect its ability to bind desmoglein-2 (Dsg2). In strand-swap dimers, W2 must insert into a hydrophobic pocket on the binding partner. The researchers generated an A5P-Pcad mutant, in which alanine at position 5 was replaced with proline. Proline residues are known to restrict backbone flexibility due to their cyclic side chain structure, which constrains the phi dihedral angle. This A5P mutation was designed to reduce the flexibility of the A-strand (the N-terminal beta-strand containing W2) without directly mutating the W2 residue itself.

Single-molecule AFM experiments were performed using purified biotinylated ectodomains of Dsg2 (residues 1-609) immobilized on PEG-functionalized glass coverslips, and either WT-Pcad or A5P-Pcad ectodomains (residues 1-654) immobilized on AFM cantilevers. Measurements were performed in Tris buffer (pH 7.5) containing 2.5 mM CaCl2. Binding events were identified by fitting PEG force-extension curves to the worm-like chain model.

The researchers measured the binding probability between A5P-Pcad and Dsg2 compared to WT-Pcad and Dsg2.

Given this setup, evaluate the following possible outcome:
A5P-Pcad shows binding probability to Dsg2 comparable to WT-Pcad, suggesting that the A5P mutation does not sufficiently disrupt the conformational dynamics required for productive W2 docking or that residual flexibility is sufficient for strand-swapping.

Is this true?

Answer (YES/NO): NO